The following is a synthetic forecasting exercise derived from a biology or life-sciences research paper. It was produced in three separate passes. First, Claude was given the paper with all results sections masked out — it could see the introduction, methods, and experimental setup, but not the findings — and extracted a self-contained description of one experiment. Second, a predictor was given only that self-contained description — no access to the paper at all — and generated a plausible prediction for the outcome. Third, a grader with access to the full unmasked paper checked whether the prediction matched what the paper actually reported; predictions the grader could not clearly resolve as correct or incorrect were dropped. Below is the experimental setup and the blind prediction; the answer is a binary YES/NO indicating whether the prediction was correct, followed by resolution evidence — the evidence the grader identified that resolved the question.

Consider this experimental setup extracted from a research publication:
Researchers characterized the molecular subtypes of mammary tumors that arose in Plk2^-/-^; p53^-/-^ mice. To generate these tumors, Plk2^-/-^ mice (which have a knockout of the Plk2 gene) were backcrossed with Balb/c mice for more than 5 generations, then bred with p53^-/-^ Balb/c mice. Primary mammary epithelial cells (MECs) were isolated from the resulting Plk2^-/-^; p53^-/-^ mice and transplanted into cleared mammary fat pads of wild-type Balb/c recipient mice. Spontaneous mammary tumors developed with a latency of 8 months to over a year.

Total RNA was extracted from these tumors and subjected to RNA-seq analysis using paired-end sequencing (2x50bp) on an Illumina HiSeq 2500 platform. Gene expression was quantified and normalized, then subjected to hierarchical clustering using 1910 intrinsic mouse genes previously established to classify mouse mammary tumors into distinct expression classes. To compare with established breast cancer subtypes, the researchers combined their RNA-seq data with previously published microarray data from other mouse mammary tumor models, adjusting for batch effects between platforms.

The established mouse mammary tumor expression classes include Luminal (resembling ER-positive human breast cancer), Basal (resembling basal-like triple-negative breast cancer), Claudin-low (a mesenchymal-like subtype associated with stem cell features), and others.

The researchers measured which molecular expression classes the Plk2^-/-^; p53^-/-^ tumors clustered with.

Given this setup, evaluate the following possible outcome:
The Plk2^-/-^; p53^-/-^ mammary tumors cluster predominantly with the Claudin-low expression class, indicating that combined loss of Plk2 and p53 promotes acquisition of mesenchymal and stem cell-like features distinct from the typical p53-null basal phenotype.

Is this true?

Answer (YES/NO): NO